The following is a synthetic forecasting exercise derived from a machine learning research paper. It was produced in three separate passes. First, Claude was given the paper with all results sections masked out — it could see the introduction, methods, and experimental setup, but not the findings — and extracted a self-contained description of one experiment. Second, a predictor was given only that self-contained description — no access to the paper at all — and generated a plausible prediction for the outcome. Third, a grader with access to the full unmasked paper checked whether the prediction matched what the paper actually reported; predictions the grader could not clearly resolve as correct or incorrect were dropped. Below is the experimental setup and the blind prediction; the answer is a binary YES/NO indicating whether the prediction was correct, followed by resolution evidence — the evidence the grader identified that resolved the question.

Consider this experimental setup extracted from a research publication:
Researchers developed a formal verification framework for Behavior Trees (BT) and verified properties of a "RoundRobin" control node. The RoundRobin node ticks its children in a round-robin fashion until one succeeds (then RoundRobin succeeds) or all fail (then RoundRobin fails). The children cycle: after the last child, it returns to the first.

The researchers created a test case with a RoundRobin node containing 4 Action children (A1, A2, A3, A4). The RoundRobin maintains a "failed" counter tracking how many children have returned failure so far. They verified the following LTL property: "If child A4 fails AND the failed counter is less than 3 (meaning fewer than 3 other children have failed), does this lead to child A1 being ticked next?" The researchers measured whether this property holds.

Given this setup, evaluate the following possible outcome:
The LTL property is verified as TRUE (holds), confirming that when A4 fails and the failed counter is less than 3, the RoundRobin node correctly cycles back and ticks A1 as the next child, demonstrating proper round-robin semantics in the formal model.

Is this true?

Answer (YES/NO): YES